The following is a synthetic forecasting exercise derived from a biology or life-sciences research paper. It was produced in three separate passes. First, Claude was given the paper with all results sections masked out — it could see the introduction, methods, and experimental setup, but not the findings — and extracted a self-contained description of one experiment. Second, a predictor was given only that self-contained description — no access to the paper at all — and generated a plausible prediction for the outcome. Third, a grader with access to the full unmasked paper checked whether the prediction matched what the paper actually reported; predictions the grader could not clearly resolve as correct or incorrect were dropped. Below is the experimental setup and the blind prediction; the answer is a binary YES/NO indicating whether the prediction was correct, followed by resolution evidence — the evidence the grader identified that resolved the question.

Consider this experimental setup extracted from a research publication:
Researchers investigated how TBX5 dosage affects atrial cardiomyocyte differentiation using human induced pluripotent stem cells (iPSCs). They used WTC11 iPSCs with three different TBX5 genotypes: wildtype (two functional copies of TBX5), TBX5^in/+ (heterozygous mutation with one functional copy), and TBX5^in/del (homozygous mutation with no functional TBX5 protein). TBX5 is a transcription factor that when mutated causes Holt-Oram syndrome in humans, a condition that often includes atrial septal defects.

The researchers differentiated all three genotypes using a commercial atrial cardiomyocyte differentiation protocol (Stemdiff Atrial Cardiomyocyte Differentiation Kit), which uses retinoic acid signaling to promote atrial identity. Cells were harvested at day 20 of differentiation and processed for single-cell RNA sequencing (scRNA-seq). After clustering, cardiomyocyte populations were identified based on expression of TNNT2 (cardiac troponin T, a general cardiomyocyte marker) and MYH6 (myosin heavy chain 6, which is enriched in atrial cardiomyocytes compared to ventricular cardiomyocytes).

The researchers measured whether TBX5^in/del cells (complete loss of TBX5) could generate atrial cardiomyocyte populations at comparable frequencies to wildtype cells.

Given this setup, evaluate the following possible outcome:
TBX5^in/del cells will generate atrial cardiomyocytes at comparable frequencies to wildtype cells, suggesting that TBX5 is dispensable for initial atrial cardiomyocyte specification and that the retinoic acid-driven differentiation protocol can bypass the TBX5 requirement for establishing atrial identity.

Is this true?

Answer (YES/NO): NO